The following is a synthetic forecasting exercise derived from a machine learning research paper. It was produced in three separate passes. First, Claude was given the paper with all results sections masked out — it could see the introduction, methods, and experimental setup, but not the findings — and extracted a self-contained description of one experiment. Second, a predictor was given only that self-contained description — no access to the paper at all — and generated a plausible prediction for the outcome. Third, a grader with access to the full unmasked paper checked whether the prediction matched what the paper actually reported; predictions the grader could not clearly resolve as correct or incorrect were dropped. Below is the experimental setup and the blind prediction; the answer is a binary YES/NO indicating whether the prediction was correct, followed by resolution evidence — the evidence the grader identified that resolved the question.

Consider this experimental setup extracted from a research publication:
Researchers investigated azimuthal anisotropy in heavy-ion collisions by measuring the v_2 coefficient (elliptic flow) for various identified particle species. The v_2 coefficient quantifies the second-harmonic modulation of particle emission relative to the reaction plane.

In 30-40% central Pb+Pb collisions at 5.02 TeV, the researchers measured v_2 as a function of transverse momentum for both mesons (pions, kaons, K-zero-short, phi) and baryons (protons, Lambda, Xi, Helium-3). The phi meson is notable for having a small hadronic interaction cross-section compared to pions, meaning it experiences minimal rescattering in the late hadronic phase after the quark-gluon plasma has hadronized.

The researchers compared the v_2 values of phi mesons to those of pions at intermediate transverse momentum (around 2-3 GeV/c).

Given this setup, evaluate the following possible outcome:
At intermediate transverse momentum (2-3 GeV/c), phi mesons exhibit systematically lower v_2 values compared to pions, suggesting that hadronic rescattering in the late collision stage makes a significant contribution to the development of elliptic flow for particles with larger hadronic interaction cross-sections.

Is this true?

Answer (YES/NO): NO